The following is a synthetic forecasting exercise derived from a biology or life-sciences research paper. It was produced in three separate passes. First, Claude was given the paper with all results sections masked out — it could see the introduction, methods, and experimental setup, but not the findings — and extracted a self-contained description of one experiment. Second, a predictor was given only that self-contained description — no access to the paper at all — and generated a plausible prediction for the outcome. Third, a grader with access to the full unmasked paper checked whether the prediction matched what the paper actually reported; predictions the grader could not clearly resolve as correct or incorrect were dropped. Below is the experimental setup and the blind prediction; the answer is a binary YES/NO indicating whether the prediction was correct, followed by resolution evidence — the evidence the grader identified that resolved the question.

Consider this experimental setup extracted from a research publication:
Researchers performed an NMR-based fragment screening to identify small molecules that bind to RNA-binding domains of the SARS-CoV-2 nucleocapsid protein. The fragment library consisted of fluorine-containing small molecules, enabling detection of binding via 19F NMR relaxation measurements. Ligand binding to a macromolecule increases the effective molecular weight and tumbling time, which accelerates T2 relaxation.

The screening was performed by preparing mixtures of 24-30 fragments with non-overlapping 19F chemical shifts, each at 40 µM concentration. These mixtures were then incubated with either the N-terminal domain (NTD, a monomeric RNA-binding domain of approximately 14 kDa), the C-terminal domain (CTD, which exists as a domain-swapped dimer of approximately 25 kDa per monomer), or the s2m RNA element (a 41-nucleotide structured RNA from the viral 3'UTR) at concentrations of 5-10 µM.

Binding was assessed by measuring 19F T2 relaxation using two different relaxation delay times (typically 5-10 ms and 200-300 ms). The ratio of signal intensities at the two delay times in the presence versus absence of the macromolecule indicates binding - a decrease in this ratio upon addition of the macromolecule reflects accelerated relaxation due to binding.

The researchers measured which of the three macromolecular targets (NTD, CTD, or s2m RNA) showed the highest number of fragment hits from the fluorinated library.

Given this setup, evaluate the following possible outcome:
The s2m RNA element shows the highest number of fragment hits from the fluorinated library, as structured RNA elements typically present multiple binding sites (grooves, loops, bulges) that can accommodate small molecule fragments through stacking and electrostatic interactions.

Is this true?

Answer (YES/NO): YES